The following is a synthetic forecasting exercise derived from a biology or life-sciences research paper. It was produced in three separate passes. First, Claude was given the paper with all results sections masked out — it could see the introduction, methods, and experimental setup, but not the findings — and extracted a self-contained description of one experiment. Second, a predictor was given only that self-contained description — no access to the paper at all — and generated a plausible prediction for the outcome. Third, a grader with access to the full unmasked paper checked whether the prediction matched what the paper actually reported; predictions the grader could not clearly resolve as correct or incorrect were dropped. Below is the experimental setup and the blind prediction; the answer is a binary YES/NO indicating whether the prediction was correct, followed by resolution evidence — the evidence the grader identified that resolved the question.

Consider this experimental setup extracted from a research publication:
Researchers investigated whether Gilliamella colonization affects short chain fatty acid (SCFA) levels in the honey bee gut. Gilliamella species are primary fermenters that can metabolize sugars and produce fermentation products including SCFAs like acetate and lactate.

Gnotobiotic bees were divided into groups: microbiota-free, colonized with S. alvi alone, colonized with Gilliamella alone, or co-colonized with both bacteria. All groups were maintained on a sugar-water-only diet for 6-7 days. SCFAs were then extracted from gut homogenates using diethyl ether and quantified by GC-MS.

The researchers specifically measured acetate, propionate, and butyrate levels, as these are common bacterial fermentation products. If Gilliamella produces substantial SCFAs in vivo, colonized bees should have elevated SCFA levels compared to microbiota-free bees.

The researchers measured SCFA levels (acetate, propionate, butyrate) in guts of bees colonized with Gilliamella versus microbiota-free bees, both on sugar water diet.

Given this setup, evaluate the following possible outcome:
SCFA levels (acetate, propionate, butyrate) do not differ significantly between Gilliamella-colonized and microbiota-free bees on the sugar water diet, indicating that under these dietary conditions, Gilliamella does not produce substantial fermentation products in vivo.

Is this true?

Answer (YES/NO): NO